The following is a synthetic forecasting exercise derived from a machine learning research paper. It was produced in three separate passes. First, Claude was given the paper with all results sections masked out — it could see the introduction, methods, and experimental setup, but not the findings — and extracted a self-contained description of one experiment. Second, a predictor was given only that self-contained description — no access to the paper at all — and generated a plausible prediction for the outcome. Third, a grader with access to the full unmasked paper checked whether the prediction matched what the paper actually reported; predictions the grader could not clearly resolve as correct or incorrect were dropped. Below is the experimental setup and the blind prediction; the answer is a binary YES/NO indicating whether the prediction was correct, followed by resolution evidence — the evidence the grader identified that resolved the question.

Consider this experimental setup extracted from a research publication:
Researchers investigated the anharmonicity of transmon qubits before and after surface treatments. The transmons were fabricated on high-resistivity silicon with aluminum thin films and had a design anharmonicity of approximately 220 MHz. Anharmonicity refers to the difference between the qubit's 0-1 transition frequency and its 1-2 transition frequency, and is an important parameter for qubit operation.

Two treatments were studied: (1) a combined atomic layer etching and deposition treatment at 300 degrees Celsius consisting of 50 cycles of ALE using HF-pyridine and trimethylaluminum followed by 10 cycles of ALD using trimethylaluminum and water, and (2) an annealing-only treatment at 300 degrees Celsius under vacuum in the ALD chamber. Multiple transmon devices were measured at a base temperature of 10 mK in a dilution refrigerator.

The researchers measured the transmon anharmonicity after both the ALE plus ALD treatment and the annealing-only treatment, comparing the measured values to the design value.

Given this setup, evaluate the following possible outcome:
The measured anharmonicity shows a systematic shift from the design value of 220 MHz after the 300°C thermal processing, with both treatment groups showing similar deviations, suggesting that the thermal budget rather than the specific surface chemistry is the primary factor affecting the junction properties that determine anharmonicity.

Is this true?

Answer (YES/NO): NO